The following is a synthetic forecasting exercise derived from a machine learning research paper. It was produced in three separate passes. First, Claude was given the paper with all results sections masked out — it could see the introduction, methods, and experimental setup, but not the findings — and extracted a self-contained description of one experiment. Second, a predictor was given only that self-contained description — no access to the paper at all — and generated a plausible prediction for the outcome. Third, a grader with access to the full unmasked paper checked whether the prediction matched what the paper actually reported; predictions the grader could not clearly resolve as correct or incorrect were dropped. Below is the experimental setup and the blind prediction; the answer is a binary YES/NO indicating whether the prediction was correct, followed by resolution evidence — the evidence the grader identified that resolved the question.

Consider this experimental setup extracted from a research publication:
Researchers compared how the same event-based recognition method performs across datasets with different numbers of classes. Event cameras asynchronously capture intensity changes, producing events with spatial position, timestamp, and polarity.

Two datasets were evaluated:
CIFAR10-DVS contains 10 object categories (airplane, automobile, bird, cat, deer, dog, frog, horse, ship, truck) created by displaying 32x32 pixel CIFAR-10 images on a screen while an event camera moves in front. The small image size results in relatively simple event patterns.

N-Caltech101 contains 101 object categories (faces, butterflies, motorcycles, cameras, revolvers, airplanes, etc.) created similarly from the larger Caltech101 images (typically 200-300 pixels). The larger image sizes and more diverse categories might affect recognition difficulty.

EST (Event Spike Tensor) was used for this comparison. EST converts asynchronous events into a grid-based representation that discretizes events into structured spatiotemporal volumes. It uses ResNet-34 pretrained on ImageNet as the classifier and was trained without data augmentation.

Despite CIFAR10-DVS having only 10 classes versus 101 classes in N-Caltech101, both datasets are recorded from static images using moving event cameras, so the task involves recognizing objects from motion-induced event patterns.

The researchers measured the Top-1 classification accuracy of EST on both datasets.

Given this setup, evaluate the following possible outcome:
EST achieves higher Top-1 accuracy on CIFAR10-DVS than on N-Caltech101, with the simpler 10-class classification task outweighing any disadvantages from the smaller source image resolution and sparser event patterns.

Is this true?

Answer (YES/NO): NO